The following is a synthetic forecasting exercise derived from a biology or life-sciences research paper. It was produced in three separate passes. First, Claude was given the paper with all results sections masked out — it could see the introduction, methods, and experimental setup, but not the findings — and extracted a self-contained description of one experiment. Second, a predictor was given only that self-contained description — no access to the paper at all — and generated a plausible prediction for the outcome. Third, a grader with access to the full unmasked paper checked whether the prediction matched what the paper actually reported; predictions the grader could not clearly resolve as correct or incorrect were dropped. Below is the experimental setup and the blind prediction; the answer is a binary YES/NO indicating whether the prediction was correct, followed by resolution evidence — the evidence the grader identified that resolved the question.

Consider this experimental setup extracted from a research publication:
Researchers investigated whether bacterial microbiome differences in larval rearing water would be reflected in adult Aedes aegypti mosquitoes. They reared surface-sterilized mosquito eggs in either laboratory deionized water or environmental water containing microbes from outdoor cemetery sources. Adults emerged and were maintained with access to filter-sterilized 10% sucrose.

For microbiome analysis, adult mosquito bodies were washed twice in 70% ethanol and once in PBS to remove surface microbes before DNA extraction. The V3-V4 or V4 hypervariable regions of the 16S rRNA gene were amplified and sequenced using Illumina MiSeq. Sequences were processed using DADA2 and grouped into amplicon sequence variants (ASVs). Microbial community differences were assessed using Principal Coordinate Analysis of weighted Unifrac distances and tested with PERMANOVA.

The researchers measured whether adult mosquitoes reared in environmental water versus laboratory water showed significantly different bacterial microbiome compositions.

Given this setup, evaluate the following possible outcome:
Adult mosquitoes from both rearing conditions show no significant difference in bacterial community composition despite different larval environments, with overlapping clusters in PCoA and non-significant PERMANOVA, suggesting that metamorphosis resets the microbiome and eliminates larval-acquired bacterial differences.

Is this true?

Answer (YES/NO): YES